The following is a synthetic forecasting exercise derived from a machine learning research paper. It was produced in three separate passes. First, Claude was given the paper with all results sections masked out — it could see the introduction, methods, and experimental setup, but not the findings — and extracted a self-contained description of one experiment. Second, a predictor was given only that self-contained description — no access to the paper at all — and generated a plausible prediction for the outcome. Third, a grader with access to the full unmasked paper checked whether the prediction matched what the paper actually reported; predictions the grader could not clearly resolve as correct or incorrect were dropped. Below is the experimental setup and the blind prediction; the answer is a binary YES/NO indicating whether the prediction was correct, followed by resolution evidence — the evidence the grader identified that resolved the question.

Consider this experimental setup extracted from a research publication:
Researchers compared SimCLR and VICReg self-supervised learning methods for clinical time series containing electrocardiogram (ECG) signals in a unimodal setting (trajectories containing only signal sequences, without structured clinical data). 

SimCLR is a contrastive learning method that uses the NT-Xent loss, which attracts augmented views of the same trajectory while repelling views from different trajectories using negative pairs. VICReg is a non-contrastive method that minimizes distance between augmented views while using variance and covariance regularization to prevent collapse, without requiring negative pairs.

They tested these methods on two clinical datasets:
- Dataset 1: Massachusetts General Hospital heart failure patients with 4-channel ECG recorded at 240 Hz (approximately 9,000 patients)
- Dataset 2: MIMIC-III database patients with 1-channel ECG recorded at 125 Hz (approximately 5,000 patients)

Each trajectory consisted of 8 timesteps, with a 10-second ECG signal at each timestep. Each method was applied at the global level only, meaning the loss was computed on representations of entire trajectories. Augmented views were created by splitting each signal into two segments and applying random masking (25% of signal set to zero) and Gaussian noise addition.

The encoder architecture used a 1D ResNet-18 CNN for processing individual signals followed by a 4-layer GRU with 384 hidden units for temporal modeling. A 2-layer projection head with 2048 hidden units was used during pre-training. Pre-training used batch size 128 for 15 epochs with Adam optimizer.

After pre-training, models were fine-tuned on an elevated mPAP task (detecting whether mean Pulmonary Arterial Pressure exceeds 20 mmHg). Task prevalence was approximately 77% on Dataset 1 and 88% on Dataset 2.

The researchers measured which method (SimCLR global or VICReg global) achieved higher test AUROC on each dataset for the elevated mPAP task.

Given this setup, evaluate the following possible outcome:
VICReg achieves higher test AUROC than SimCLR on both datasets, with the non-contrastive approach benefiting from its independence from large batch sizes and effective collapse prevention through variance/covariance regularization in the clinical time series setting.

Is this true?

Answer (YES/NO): NO